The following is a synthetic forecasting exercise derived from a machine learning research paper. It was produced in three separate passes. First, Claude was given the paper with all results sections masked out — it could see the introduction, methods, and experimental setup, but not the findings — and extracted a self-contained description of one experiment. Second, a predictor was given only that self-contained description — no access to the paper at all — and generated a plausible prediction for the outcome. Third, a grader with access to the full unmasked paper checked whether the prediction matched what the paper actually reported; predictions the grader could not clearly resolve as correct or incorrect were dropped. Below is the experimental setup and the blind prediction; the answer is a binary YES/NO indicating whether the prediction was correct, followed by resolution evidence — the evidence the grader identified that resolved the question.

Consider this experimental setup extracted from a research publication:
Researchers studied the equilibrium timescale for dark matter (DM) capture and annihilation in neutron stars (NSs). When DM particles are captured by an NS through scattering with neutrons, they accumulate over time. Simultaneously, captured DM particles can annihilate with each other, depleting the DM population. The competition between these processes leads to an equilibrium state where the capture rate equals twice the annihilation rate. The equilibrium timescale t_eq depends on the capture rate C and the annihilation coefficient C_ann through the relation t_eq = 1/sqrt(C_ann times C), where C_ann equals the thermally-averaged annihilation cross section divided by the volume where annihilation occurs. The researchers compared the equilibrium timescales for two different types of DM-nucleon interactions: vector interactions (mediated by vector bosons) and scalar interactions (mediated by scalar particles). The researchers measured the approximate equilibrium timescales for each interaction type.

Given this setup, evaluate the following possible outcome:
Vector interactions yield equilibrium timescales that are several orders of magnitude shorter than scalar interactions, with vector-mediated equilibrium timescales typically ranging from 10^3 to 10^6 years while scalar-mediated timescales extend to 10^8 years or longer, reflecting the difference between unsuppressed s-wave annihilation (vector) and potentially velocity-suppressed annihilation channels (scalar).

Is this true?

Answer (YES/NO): NO